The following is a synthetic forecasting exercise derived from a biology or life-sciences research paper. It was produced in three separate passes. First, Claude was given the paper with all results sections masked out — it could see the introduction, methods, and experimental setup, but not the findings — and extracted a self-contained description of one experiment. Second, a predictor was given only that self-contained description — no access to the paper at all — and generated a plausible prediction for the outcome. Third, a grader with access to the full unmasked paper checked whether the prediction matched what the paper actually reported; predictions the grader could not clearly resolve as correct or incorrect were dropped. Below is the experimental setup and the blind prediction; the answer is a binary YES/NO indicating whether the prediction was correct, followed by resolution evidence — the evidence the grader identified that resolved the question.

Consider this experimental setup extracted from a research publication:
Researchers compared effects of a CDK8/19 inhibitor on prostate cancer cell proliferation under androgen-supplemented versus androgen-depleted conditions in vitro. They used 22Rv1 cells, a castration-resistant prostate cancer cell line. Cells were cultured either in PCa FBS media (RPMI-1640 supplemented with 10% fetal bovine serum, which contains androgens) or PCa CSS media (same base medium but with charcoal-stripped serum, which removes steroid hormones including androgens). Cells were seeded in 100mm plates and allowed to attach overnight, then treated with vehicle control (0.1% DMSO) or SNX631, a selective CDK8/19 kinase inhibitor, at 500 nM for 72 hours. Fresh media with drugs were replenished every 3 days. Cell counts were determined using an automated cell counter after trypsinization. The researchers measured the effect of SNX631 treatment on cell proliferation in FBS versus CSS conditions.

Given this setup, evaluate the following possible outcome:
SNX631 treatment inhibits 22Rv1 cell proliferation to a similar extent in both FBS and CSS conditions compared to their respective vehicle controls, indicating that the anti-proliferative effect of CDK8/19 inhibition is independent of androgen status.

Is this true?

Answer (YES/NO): YES